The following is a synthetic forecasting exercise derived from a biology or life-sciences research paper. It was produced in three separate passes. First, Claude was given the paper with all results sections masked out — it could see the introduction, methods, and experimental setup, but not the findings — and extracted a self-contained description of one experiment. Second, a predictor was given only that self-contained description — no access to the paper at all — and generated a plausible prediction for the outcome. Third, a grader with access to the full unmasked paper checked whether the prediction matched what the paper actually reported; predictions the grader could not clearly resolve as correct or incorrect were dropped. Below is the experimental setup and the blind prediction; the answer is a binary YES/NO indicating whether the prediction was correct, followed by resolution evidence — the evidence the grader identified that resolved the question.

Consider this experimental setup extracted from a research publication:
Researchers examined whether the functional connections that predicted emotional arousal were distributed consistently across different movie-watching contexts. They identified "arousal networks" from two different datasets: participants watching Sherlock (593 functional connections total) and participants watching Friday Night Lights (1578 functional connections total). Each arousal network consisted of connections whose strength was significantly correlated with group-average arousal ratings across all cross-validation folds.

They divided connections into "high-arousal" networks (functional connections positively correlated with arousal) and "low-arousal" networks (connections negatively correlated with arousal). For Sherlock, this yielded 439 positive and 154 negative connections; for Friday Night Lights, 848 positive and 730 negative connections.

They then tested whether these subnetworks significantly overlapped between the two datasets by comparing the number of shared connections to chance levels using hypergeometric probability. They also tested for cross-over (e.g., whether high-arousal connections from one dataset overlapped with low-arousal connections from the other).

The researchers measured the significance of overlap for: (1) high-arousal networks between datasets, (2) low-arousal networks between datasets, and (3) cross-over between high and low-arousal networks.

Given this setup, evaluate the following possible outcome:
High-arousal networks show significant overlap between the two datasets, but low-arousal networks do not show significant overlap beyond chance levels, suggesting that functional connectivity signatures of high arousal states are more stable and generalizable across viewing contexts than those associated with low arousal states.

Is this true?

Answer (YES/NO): NO